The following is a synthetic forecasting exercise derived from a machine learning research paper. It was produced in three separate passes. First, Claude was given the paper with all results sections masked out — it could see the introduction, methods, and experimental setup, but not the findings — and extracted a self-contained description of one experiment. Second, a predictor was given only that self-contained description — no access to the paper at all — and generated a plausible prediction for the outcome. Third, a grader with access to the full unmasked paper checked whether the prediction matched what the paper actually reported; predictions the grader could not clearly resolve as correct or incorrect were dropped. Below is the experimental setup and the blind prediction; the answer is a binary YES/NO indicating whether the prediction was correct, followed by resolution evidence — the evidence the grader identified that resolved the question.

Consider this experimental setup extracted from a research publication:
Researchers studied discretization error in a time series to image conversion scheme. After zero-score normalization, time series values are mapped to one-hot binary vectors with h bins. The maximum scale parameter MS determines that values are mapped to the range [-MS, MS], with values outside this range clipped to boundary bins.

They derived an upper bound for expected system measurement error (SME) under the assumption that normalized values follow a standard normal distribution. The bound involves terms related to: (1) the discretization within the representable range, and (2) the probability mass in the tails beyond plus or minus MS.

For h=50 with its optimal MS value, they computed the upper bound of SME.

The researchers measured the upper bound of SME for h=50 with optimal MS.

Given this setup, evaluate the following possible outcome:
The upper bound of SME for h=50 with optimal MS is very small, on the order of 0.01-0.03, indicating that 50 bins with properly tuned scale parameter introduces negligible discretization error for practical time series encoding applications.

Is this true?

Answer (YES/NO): NO